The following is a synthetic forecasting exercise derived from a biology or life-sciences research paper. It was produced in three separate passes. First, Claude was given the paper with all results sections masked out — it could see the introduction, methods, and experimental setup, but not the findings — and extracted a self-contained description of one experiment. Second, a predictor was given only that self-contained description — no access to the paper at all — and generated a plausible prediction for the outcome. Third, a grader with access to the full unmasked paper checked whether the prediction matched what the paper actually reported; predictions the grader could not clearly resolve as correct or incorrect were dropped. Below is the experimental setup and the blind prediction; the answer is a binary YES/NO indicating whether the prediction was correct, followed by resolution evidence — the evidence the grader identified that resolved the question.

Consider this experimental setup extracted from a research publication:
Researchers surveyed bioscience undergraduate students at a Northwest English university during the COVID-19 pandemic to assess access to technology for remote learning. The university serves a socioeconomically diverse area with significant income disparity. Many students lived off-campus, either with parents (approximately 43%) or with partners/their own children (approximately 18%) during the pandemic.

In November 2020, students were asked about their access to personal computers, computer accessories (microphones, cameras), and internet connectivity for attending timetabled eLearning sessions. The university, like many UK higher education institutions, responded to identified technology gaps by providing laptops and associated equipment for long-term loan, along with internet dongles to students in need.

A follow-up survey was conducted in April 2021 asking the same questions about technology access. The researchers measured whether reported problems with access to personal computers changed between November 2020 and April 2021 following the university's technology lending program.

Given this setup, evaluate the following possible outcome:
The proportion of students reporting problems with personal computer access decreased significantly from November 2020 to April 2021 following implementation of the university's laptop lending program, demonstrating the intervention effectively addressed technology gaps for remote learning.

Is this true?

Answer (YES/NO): YES